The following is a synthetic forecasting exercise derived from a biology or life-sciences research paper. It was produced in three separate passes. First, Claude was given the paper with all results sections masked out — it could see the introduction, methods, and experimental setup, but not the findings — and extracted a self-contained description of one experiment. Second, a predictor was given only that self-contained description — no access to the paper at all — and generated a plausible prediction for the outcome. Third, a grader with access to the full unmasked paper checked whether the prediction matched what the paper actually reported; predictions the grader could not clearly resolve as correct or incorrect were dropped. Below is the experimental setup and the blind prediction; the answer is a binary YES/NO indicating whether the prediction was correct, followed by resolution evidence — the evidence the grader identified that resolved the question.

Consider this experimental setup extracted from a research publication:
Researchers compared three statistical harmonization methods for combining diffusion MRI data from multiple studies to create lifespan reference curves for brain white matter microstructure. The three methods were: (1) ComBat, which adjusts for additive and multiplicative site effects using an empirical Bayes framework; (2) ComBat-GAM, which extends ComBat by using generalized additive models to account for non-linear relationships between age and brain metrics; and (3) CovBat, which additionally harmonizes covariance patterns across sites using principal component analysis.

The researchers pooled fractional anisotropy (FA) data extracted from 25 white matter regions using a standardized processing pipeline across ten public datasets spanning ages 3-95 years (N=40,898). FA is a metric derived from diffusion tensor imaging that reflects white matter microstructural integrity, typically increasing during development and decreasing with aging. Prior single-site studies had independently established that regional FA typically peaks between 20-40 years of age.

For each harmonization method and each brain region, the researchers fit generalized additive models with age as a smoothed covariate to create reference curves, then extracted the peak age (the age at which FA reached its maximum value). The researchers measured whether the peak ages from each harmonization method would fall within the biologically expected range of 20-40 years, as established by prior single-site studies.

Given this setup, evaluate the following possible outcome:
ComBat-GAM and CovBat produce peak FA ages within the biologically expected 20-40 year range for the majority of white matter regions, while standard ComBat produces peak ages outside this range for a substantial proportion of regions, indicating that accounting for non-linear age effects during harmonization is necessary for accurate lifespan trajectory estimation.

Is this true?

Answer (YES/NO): NO